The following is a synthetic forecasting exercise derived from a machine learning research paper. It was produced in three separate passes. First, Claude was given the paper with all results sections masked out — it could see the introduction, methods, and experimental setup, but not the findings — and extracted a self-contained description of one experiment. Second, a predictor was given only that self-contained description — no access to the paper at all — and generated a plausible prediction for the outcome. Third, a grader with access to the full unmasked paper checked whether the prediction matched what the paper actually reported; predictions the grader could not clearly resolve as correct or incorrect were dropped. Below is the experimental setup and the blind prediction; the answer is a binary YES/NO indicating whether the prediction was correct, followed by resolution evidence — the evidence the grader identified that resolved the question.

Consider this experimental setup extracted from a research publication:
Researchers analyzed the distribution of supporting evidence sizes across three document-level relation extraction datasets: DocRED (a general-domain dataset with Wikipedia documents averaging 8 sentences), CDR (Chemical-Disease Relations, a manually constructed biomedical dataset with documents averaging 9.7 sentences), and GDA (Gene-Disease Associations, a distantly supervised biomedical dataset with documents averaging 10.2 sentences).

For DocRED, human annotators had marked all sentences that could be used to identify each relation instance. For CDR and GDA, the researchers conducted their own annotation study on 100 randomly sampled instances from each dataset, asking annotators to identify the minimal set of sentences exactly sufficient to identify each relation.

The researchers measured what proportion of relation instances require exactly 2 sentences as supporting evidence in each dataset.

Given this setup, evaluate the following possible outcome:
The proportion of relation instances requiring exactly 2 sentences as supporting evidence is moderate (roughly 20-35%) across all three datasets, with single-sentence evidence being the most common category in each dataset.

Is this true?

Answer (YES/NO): NO